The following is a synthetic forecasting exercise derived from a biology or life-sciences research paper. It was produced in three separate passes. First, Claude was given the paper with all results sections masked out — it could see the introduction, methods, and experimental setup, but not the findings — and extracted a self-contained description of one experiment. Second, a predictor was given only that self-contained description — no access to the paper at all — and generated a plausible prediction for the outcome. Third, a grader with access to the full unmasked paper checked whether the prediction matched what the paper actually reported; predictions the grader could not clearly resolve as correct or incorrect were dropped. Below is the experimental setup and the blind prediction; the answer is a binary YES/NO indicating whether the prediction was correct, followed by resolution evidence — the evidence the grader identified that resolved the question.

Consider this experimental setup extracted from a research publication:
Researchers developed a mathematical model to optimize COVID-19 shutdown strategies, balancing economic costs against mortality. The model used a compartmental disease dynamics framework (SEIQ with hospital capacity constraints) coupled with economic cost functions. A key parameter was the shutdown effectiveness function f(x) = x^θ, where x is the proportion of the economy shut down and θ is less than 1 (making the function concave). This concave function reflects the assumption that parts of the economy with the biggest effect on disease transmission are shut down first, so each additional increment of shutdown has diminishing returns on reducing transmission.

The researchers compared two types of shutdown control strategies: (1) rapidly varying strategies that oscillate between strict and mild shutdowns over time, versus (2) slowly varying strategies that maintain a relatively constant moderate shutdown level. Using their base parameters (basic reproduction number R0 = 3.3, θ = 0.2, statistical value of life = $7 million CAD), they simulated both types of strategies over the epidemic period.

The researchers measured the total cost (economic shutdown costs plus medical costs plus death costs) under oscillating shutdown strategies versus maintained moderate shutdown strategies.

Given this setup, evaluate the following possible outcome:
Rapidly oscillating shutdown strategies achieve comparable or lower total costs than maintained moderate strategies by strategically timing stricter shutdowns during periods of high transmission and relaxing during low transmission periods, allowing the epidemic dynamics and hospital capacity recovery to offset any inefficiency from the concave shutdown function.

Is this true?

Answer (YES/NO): NO